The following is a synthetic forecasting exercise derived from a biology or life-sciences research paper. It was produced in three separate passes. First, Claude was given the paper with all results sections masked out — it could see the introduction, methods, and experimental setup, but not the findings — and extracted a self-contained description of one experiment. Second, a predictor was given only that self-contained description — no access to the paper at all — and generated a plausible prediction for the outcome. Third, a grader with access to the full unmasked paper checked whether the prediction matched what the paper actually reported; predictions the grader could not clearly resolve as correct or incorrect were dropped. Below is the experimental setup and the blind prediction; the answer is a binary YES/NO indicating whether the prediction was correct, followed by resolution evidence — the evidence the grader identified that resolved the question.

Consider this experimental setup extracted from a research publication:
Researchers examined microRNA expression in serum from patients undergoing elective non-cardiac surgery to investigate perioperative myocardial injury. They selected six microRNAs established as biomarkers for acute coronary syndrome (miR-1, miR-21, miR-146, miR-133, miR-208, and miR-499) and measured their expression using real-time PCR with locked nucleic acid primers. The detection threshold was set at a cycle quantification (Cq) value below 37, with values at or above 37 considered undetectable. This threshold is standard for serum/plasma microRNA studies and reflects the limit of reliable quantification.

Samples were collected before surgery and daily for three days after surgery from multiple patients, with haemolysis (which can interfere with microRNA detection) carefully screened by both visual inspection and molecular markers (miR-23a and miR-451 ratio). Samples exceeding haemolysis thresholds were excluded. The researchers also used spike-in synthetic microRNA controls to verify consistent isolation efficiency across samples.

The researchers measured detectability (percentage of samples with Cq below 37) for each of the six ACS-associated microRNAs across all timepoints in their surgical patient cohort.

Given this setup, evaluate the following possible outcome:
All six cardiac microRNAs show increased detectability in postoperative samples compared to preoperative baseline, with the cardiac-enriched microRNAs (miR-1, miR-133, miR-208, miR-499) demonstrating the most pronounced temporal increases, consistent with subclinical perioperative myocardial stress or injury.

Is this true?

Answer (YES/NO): NO